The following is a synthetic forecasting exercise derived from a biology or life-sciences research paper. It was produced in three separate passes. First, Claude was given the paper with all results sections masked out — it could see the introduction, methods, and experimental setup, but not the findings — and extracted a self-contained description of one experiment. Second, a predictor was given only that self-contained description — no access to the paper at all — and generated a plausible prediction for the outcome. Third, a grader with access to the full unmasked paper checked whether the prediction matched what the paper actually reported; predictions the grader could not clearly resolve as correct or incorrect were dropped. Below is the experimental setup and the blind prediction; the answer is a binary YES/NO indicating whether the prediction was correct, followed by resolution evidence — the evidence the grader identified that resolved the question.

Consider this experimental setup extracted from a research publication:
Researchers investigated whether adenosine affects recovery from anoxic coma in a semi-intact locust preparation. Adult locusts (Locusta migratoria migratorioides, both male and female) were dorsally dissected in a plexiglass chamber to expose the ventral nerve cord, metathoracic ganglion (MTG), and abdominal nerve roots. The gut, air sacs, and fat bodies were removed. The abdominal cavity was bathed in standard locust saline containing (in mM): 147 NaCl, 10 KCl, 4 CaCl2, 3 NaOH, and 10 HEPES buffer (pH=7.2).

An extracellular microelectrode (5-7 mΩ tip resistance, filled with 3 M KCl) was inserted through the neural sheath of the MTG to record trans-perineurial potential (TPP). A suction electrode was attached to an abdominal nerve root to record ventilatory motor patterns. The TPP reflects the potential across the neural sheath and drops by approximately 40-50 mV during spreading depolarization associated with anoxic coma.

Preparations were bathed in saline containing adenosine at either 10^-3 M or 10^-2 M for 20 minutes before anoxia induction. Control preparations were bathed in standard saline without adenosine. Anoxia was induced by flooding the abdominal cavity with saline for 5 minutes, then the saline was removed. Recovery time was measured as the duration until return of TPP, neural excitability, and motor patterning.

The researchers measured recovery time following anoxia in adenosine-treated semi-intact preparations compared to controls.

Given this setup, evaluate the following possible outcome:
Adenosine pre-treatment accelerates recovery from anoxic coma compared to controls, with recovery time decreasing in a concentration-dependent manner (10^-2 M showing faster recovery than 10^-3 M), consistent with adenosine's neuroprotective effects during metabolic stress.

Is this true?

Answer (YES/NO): NO